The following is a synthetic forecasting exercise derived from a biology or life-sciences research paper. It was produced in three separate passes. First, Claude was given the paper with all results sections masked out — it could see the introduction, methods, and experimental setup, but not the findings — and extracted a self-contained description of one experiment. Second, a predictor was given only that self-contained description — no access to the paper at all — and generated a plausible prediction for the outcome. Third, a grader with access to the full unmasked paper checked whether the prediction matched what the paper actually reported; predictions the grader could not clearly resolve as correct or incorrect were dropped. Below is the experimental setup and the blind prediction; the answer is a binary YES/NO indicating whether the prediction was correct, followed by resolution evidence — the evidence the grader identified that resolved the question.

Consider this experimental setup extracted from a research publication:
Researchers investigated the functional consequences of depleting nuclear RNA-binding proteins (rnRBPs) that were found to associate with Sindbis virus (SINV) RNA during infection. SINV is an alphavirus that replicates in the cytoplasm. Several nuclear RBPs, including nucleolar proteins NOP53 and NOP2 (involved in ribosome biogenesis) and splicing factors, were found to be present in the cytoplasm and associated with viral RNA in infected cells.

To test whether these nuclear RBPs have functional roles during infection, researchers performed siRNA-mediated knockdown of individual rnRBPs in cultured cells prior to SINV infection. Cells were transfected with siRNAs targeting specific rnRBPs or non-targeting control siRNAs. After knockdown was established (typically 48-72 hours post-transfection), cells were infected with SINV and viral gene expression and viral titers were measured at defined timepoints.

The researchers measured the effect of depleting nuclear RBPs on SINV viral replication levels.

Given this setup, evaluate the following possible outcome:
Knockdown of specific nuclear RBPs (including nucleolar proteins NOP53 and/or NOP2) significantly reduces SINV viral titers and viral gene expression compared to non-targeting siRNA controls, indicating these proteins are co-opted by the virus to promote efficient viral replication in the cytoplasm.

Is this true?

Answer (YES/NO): NO